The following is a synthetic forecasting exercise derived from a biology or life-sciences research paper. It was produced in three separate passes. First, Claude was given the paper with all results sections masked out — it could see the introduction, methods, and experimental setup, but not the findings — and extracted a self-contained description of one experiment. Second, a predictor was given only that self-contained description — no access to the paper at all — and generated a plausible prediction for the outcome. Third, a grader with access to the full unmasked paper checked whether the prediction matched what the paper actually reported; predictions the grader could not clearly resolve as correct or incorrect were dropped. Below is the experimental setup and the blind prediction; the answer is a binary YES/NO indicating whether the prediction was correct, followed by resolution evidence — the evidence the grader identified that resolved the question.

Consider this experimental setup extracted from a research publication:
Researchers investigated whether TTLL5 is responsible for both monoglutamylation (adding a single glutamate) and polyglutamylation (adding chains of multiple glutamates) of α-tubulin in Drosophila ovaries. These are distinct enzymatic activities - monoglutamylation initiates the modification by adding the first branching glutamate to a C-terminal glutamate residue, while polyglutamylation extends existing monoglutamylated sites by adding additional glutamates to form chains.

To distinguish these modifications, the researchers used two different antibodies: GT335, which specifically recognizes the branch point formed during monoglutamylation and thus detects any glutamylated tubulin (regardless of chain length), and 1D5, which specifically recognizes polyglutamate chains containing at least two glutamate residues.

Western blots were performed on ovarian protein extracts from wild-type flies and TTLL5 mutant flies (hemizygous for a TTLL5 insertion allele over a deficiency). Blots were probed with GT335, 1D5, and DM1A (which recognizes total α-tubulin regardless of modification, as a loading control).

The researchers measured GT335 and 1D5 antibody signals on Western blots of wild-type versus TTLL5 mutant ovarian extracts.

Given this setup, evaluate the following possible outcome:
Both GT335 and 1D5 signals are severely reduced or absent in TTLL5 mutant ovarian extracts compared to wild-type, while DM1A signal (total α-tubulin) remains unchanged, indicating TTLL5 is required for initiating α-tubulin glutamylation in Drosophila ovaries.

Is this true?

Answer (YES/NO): YES